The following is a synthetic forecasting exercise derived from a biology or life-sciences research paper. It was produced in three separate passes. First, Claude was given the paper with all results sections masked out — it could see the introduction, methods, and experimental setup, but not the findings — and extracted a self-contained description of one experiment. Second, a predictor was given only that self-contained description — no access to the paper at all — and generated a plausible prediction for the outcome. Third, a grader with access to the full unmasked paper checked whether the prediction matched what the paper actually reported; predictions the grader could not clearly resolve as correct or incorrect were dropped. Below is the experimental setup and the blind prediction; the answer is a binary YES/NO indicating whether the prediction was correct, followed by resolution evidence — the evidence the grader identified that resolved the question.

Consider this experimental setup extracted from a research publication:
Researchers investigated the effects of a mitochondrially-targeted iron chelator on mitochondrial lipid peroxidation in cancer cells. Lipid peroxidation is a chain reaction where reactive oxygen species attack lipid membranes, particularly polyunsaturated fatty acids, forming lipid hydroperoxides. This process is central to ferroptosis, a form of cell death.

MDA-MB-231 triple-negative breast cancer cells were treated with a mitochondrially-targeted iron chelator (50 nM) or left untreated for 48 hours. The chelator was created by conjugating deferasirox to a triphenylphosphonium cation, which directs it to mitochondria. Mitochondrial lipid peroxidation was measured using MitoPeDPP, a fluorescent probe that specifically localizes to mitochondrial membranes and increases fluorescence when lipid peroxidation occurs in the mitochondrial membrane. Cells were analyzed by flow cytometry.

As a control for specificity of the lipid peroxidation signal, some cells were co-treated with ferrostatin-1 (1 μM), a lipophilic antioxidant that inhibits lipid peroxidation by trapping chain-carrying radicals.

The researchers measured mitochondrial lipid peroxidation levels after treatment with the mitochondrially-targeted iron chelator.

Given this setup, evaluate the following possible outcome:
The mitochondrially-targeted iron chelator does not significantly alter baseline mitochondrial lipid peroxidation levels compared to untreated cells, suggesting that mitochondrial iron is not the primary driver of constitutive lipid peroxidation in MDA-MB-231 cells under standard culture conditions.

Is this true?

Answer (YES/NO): NO